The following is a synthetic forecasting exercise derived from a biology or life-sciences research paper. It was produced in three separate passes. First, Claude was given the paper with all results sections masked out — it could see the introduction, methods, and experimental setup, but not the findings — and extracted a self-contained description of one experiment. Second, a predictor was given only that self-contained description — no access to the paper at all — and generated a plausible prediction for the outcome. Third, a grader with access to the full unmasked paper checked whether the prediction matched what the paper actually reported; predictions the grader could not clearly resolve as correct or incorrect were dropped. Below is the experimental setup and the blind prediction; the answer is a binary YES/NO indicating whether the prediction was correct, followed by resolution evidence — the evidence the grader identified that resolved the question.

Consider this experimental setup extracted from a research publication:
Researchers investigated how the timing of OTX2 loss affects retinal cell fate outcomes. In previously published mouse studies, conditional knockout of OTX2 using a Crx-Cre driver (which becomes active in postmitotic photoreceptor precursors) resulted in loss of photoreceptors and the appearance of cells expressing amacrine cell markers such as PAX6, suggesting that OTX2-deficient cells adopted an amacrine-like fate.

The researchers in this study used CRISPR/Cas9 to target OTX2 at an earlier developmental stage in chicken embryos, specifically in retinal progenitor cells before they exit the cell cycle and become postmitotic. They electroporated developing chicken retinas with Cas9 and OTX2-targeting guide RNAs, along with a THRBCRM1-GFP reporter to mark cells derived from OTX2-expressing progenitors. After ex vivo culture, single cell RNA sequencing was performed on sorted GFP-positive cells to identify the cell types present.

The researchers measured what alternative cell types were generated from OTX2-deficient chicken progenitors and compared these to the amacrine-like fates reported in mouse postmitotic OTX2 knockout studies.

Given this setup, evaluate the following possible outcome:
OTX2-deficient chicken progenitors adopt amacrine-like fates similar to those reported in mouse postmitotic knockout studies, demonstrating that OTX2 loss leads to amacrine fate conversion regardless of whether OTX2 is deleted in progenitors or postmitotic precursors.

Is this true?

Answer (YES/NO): NO